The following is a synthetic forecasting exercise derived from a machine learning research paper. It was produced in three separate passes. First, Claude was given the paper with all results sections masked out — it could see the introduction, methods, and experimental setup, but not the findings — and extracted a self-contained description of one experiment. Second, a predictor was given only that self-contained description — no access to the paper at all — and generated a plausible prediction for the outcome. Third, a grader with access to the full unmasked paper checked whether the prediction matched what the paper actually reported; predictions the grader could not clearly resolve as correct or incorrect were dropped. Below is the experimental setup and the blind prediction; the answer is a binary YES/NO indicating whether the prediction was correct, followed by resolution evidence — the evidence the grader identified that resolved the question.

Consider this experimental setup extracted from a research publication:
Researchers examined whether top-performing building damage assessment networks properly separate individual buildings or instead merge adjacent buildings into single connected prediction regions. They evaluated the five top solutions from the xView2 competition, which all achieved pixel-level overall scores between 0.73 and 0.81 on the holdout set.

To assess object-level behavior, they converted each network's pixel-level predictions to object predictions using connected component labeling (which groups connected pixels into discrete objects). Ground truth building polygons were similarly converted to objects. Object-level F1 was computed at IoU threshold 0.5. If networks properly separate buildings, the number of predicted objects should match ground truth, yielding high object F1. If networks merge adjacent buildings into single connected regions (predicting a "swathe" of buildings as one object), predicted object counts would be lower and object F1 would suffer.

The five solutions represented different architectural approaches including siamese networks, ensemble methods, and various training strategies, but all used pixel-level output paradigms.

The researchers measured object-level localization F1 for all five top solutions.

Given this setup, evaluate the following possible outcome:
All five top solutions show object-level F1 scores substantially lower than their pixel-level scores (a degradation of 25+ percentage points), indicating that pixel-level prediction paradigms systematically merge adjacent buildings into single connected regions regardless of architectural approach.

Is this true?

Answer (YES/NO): YES